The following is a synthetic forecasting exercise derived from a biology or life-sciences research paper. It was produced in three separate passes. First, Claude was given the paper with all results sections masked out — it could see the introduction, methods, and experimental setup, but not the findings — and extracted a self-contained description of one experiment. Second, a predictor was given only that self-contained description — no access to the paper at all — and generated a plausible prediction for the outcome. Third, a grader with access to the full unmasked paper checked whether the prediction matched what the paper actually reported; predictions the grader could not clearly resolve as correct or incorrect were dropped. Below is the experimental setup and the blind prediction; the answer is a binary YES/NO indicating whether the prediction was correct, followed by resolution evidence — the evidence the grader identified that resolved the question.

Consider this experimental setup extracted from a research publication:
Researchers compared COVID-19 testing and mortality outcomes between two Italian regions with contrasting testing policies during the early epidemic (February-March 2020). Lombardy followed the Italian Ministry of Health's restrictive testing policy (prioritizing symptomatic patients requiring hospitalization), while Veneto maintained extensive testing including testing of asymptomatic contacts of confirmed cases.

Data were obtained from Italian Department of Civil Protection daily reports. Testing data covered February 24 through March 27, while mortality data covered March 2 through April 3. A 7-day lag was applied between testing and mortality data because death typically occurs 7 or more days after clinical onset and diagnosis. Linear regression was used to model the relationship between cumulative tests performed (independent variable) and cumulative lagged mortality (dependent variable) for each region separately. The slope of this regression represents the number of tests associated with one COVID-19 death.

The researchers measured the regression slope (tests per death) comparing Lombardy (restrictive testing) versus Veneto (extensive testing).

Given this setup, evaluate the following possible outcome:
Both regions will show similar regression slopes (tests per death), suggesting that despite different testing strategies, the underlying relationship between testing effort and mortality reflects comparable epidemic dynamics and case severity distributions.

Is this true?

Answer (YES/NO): NO